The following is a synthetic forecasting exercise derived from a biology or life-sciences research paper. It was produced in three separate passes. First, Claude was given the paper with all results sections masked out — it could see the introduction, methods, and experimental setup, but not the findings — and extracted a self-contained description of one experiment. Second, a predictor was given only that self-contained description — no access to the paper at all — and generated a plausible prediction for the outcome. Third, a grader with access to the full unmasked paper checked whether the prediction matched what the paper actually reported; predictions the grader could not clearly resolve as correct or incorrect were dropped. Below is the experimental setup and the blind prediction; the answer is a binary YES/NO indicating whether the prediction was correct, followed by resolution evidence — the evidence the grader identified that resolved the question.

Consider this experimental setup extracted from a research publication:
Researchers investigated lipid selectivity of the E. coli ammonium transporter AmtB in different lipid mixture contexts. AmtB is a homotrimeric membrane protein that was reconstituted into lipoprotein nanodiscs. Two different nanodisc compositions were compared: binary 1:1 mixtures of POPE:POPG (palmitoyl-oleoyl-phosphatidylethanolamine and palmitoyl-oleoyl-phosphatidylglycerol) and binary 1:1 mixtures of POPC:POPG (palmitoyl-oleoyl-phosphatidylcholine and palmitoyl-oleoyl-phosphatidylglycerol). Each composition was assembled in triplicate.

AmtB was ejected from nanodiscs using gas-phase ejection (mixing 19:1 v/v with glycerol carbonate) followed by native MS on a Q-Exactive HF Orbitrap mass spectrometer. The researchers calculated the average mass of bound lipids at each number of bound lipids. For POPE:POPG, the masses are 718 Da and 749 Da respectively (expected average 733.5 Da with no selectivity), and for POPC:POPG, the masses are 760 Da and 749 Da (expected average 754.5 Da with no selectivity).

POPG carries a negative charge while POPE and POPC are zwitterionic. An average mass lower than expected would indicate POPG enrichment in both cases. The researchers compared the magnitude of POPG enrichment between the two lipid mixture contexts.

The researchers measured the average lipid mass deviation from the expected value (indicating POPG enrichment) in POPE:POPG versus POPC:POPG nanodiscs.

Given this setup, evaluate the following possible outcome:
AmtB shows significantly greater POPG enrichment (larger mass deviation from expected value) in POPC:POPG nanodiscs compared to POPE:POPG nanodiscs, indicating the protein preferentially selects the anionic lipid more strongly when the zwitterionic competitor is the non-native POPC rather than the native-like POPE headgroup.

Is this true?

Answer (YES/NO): NO